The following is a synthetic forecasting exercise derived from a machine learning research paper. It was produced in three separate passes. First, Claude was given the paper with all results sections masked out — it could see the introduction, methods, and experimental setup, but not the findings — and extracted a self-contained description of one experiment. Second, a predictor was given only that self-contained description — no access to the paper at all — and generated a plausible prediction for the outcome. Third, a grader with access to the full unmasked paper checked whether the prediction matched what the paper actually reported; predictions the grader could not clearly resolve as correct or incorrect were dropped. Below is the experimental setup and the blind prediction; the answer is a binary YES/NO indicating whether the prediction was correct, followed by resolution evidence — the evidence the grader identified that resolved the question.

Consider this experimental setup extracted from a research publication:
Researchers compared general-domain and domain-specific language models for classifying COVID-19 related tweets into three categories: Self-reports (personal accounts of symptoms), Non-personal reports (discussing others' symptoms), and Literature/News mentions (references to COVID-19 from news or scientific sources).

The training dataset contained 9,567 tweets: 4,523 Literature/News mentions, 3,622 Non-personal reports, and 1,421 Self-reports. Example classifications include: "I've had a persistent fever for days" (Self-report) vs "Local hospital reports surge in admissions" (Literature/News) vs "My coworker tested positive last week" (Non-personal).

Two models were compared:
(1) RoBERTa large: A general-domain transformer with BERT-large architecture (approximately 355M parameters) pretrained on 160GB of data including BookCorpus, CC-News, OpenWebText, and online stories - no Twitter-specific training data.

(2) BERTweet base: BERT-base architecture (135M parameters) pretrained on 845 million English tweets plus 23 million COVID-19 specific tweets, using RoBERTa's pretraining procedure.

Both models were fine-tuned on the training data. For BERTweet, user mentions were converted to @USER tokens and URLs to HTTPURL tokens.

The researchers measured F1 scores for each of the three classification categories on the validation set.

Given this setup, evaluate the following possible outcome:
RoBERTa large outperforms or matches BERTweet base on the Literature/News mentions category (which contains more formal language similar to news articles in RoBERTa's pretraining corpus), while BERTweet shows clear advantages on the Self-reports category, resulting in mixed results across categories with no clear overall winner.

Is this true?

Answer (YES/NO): NO